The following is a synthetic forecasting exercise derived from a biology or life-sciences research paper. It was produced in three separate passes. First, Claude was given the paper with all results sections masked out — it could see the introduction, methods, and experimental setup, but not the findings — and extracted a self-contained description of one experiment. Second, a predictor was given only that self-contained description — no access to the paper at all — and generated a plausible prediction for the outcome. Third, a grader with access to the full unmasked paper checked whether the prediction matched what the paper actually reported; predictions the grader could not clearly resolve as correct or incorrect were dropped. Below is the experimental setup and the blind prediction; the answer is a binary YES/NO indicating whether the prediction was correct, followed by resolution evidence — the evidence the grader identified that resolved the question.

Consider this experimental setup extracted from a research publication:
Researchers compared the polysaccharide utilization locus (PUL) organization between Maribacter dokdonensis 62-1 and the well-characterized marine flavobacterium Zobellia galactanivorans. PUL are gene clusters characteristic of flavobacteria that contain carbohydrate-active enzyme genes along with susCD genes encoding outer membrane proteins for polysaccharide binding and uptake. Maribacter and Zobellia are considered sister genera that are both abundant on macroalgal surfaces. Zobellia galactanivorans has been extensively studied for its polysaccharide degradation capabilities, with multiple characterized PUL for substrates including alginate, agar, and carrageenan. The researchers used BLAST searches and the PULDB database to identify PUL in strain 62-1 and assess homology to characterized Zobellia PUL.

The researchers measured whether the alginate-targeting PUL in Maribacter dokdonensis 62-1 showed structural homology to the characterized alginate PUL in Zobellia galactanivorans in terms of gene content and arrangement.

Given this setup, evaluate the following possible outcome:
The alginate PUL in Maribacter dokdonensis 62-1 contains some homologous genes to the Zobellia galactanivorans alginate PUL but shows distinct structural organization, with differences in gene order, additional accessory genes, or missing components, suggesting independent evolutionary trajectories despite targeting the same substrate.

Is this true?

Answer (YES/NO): YES